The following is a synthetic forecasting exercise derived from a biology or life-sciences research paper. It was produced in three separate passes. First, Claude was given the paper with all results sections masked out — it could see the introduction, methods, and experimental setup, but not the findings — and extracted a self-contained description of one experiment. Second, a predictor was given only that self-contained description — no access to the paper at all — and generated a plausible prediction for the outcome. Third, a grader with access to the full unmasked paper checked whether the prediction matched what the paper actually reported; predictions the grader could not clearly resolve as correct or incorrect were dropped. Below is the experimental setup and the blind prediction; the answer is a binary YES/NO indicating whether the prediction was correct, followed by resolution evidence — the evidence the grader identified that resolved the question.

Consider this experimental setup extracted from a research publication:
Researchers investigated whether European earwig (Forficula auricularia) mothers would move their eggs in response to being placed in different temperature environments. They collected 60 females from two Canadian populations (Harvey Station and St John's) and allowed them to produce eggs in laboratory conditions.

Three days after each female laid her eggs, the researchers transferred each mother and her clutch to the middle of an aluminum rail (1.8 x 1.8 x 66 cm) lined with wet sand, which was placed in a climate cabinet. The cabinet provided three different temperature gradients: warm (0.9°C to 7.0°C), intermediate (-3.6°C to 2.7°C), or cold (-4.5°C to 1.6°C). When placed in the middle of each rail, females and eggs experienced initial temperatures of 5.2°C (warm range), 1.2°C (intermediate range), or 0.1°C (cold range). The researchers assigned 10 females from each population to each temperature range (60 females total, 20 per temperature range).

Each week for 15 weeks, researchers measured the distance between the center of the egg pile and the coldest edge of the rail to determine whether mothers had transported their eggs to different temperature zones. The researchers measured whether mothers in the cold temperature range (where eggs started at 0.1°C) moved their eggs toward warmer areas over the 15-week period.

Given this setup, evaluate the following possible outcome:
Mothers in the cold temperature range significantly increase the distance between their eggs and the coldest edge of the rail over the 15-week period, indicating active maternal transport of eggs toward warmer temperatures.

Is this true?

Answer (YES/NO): YES